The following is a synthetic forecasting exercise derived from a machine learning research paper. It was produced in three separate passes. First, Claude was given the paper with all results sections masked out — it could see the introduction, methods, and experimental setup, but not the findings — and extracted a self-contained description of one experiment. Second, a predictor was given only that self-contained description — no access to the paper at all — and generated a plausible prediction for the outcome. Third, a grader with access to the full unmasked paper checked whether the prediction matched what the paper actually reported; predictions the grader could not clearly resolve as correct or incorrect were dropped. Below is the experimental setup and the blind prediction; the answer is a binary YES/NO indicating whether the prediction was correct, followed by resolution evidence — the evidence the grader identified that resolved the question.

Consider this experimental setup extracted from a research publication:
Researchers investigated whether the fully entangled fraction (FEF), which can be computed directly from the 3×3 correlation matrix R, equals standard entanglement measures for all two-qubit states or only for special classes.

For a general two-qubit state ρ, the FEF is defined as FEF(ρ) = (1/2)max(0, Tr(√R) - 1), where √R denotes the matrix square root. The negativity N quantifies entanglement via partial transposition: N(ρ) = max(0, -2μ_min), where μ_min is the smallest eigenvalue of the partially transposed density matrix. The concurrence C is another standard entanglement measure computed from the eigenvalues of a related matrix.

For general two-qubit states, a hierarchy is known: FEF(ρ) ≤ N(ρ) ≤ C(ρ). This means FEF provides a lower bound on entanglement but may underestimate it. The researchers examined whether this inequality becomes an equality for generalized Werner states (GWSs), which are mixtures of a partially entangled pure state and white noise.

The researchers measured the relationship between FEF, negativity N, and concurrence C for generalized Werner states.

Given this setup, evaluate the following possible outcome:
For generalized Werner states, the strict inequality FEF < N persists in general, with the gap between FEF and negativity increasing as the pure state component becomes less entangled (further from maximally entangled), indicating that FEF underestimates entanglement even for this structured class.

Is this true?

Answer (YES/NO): NO